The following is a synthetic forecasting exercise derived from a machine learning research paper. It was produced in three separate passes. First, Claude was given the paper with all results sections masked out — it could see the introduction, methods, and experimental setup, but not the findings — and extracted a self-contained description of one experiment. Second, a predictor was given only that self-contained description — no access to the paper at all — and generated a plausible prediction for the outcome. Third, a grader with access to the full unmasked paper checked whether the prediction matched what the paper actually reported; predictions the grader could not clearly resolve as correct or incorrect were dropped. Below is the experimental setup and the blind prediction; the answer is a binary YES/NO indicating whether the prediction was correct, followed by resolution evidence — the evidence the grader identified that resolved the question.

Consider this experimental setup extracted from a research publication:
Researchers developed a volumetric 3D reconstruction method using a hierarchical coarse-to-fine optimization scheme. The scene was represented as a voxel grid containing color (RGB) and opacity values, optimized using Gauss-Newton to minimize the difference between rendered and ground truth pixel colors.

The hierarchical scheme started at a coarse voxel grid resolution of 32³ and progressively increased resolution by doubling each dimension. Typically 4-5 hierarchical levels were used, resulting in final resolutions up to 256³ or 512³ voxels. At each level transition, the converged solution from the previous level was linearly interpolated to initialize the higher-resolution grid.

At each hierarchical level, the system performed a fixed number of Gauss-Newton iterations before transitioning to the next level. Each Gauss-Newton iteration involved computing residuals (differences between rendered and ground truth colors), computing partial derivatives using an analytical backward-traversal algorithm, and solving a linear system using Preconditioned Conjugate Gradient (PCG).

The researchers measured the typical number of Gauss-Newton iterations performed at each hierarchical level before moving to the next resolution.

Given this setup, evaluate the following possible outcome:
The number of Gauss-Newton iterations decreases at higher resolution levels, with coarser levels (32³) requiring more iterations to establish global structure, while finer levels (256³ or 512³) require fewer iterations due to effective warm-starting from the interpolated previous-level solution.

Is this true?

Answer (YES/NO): NO